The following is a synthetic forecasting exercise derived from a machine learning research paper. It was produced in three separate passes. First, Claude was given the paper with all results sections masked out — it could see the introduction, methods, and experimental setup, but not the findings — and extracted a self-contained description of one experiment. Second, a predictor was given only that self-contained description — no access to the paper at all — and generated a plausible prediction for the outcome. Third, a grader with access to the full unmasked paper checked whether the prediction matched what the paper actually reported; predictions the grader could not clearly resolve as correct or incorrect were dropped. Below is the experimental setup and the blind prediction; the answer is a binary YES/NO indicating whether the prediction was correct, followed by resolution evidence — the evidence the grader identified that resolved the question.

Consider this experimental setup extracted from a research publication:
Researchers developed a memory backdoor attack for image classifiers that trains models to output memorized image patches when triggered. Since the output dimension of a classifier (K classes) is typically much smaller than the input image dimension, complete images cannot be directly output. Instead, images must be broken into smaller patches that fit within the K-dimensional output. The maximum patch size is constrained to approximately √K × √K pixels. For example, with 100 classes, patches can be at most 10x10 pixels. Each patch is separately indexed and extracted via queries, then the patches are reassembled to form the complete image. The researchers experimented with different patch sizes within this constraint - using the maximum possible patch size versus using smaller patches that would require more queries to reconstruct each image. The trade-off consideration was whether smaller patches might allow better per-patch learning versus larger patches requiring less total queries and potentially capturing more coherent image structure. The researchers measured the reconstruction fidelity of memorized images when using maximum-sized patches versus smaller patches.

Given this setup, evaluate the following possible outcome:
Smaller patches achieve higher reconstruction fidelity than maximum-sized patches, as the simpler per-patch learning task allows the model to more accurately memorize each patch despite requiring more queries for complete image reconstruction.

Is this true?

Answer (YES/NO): NO